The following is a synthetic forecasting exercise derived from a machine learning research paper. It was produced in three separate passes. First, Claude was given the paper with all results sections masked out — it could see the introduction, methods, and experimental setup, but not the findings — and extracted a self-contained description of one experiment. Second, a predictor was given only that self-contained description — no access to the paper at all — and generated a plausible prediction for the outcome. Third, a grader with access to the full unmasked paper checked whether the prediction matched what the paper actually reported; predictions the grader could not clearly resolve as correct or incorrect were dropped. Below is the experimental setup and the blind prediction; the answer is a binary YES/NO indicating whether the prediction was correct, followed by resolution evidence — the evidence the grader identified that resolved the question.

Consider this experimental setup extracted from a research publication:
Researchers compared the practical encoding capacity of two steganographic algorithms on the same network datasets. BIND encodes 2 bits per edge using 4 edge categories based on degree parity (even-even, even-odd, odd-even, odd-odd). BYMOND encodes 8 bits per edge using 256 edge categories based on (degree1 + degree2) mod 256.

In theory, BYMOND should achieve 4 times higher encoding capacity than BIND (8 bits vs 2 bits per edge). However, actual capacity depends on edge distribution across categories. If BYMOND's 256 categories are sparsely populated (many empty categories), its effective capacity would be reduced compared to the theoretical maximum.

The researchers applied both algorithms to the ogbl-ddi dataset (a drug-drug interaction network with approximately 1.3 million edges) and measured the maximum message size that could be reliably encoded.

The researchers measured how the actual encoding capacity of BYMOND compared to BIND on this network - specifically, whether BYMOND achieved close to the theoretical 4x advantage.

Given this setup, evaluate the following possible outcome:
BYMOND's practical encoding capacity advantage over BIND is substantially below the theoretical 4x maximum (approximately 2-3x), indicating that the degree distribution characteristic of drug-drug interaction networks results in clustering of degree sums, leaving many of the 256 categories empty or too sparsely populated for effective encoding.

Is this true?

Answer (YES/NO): NO